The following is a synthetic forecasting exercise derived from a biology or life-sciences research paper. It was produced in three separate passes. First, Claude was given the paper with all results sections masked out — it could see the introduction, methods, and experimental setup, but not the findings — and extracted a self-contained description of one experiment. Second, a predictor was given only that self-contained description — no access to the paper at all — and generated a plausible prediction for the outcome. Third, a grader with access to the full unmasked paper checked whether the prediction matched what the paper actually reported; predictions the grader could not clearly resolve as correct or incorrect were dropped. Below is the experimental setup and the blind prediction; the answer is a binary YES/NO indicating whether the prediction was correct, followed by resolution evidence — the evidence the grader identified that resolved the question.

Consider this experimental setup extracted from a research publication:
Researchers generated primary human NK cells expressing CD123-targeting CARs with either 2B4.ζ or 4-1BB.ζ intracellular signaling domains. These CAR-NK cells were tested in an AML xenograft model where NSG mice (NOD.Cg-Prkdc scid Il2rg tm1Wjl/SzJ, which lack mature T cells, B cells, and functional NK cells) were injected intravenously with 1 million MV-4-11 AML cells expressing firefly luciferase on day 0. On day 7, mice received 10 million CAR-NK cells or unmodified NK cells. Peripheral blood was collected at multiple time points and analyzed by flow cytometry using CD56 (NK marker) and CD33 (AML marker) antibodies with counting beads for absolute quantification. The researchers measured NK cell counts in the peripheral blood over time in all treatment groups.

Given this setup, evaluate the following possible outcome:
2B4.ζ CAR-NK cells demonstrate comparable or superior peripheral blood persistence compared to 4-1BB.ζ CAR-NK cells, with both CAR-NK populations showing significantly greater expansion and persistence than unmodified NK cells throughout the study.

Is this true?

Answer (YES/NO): NO